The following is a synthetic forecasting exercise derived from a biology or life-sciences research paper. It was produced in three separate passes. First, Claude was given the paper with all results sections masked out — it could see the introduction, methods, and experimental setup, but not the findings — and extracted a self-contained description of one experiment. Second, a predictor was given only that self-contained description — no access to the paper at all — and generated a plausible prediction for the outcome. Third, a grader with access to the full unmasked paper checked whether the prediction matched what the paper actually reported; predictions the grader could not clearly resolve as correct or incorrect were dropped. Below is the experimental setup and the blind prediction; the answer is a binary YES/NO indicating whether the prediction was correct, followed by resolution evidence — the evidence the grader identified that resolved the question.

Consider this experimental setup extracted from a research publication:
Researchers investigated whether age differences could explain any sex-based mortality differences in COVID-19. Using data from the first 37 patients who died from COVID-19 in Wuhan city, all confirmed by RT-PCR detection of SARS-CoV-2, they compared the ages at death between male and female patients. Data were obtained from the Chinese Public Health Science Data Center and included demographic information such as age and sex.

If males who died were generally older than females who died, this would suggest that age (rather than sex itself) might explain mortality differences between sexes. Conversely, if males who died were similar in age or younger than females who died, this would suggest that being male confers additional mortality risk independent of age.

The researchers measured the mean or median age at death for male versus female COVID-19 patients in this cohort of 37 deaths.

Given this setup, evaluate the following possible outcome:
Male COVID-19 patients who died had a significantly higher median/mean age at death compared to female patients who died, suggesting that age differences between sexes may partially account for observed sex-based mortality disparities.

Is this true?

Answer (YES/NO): NO